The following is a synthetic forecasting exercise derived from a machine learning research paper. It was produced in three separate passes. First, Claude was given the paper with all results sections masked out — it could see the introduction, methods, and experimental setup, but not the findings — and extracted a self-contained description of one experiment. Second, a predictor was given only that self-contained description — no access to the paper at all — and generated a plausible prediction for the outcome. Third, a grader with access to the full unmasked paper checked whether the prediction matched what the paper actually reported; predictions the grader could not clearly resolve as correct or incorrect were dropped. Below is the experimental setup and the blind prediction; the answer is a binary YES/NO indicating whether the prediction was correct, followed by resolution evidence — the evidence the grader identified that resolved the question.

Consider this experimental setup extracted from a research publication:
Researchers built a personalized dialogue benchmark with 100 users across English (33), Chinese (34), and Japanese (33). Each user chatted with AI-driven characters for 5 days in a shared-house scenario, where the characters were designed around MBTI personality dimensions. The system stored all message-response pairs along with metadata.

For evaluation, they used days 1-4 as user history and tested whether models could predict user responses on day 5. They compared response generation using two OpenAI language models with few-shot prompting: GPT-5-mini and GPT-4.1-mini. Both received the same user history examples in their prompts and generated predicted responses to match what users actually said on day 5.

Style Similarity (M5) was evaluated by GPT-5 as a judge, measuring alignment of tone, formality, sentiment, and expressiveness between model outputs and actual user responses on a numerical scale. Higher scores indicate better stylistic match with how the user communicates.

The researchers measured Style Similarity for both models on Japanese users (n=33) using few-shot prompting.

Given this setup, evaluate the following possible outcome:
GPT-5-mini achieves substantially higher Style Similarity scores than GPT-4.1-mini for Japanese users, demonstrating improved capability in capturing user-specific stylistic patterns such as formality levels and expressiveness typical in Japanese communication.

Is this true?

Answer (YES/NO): NO